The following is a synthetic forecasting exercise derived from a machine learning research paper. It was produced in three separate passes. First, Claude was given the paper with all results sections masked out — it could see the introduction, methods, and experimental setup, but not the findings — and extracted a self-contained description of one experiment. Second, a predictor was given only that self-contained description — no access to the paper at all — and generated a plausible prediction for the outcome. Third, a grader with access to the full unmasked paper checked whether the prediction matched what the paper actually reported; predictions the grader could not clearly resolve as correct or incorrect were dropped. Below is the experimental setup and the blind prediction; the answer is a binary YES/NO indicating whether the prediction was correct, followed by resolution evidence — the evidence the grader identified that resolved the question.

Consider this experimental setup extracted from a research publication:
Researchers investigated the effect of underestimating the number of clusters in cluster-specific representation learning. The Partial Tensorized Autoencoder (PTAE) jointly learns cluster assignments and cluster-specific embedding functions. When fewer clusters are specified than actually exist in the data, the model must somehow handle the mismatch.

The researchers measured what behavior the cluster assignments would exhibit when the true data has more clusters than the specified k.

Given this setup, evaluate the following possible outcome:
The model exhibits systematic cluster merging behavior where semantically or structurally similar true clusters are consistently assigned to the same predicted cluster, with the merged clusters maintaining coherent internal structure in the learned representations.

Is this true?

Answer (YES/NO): YES